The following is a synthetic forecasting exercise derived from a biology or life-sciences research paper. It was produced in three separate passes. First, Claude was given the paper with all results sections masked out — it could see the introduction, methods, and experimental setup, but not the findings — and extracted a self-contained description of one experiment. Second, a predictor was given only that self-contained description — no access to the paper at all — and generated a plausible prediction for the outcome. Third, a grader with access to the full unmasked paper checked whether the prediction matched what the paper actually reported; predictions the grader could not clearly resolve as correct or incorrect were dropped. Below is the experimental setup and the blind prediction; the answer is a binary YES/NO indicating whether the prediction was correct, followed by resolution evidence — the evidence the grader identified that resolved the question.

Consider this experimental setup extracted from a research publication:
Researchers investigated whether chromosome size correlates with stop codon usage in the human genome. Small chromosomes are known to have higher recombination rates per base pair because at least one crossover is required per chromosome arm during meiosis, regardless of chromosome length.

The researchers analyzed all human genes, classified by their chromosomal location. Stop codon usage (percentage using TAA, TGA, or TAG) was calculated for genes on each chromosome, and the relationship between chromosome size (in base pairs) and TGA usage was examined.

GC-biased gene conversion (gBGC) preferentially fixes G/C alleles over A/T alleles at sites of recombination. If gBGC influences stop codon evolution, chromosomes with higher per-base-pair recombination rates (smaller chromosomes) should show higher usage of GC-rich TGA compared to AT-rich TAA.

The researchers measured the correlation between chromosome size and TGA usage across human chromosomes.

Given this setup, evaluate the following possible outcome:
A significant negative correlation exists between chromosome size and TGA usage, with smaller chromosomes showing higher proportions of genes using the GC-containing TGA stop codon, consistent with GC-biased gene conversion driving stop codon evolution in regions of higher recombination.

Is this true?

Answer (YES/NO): YES